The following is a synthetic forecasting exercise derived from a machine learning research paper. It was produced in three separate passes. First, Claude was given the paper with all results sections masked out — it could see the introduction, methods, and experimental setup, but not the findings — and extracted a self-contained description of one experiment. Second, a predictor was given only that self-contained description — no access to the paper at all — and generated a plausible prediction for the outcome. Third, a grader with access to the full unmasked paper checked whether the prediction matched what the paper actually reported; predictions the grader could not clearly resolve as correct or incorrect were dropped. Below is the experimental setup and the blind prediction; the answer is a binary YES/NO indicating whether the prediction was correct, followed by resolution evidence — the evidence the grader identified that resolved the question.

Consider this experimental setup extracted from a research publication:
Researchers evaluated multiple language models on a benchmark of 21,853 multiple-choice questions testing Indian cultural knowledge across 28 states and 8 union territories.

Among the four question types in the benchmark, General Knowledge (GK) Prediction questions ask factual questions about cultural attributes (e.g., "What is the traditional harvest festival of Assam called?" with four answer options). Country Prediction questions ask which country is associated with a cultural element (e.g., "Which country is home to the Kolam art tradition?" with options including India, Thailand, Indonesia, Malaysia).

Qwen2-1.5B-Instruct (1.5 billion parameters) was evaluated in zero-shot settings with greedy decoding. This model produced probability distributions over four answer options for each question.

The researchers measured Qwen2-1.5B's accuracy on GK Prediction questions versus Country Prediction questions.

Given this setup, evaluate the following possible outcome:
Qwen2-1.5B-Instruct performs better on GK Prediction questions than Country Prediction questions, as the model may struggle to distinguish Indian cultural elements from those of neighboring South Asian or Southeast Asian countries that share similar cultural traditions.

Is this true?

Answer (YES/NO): NO